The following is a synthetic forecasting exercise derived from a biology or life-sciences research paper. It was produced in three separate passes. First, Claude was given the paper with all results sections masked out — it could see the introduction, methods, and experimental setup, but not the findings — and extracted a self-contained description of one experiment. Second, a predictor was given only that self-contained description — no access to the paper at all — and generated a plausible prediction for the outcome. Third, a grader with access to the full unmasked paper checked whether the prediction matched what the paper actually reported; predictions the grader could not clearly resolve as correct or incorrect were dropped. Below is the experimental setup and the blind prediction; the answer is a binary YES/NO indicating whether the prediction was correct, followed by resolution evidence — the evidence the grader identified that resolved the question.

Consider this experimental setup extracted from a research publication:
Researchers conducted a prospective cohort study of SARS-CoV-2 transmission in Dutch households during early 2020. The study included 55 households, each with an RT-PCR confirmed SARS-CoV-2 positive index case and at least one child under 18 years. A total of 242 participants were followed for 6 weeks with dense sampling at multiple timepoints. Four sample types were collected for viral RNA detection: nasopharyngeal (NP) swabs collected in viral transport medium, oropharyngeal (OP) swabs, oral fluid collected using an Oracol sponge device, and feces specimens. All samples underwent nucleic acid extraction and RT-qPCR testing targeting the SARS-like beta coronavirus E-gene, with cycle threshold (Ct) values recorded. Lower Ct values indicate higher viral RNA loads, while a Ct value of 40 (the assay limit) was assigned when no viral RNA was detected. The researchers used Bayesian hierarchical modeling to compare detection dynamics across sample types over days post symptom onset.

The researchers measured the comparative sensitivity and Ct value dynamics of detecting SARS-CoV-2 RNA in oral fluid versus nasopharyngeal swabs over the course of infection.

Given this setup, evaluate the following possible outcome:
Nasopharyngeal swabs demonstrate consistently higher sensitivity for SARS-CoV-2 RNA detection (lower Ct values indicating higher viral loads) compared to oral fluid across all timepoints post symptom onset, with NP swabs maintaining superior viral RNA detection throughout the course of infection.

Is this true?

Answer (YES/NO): NO